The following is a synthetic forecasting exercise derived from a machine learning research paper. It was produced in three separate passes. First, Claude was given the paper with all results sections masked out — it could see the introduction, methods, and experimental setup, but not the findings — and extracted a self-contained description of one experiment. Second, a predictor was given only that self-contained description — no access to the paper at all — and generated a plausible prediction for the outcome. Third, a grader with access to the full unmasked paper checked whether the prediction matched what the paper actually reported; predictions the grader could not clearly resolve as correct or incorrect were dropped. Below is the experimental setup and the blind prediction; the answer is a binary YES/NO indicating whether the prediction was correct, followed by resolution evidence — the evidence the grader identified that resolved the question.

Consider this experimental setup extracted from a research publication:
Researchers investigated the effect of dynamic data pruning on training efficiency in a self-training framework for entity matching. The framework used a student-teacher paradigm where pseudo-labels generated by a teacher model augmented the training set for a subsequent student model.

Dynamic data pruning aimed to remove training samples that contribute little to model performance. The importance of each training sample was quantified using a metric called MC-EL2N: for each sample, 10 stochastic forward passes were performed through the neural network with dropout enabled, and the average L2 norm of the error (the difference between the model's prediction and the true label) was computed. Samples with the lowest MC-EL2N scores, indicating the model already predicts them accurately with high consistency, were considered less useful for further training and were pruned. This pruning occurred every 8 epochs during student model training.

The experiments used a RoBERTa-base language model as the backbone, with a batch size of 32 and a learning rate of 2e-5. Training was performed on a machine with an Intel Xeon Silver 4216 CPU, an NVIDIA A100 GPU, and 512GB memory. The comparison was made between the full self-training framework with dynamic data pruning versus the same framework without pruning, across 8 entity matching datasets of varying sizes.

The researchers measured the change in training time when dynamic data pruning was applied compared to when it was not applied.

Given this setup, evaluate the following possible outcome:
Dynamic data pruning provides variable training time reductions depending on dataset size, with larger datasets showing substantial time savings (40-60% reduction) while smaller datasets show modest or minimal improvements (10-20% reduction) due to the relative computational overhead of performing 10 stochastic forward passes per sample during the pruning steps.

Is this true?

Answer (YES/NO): NO